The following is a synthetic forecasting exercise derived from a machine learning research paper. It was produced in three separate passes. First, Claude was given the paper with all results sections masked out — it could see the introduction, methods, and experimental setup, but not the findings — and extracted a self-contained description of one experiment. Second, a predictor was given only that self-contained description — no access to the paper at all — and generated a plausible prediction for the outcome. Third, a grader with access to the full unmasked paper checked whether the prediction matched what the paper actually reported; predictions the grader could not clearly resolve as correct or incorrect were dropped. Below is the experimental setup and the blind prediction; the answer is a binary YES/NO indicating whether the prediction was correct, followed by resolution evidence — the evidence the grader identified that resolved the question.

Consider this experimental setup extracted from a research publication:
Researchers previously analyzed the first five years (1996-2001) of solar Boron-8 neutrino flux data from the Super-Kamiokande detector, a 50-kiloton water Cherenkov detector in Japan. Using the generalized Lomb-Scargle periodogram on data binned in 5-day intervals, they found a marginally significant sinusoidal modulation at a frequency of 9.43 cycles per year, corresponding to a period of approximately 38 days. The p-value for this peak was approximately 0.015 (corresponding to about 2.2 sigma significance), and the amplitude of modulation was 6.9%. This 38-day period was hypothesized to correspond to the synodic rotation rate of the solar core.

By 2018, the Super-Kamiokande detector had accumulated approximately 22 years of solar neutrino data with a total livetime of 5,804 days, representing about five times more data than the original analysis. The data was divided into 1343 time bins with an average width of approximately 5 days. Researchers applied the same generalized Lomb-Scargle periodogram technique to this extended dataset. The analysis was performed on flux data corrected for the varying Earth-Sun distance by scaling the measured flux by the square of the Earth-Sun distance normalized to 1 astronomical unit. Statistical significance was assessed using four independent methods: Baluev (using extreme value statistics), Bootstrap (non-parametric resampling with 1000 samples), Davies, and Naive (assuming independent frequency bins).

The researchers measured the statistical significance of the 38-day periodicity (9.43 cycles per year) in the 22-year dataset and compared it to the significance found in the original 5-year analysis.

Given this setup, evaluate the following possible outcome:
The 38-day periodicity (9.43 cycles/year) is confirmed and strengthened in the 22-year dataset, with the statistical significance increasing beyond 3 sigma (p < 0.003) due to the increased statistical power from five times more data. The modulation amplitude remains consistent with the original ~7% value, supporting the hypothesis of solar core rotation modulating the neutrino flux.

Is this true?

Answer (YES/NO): NO